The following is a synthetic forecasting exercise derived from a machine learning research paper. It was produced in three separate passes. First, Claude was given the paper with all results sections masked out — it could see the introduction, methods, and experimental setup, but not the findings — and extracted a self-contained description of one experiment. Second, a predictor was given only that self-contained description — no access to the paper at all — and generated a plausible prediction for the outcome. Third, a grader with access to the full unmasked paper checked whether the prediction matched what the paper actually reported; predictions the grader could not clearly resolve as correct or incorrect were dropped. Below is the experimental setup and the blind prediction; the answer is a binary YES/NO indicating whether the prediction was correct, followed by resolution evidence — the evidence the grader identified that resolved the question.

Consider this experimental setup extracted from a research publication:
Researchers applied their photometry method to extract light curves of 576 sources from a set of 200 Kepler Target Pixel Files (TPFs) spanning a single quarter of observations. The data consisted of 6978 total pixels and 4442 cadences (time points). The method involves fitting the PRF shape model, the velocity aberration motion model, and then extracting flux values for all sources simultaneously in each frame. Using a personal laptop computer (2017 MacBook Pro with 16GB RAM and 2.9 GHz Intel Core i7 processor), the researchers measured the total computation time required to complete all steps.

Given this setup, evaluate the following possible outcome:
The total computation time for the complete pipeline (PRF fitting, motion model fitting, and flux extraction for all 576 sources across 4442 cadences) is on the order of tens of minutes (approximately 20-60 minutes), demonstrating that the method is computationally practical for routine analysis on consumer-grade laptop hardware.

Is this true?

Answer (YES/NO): NO